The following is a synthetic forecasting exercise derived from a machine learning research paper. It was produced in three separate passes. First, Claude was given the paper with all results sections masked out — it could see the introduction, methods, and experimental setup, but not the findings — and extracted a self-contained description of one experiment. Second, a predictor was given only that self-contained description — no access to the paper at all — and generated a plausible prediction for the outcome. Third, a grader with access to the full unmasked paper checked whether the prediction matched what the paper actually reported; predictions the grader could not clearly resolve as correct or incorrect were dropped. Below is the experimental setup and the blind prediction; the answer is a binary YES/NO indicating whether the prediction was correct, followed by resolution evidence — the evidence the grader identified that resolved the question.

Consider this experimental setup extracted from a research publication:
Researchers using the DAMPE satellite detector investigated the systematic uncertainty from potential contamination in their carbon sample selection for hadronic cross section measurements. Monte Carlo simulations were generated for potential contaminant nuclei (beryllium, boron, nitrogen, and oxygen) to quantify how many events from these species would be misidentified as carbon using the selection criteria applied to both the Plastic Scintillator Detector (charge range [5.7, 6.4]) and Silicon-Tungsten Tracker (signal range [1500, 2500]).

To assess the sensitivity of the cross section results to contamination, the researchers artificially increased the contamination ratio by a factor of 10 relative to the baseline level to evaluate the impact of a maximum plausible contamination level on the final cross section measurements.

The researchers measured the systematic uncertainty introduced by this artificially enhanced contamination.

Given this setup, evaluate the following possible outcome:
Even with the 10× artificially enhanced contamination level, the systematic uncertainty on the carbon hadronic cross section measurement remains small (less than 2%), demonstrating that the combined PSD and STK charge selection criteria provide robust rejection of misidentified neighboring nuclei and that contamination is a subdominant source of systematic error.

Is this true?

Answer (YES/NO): YES